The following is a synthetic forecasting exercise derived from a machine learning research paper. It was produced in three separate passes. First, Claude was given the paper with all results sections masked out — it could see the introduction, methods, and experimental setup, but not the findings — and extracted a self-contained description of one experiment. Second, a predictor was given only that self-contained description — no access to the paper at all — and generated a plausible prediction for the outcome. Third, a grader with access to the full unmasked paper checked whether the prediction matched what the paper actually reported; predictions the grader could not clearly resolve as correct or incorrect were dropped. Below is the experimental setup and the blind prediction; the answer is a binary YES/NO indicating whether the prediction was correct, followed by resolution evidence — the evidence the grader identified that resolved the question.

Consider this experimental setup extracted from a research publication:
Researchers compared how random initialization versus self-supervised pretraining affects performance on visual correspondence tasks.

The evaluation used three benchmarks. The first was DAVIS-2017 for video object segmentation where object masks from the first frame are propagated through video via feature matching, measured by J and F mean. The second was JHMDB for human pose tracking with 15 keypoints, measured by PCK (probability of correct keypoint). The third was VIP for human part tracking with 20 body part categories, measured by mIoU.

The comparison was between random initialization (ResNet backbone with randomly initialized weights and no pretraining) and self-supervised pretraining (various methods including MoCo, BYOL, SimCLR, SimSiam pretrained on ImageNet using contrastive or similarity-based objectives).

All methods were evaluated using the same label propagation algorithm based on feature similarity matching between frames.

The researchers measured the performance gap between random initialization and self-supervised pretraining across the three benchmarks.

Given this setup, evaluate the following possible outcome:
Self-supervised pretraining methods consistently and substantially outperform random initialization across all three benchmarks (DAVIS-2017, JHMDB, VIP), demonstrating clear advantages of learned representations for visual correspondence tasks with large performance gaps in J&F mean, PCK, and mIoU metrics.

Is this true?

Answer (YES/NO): YES